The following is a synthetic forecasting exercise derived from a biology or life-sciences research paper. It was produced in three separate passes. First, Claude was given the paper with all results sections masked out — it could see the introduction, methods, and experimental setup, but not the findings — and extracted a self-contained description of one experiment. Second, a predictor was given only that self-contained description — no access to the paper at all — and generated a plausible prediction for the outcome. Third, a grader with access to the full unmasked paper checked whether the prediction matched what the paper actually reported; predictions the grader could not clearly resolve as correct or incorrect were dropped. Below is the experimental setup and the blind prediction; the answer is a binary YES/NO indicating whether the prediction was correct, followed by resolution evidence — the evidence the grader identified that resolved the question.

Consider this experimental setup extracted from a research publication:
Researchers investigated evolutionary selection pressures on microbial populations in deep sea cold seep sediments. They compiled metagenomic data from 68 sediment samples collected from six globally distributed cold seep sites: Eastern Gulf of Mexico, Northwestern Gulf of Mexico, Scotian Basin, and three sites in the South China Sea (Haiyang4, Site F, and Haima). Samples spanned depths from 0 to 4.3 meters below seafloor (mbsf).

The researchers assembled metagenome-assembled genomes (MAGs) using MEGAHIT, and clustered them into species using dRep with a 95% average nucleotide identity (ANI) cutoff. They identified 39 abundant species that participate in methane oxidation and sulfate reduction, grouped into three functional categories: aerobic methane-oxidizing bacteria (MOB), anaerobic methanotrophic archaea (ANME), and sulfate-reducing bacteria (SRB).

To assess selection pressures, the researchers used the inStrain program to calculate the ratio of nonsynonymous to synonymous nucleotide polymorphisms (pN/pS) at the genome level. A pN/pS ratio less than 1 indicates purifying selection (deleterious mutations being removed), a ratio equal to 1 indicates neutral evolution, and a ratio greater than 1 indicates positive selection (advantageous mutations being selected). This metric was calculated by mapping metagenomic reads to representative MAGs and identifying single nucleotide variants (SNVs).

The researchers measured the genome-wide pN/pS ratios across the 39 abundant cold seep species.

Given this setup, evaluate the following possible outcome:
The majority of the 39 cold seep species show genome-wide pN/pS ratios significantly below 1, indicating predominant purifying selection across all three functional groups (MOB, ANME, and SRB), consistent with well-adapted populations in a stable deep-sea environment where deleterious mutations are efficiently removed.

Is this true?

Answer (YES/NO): YES